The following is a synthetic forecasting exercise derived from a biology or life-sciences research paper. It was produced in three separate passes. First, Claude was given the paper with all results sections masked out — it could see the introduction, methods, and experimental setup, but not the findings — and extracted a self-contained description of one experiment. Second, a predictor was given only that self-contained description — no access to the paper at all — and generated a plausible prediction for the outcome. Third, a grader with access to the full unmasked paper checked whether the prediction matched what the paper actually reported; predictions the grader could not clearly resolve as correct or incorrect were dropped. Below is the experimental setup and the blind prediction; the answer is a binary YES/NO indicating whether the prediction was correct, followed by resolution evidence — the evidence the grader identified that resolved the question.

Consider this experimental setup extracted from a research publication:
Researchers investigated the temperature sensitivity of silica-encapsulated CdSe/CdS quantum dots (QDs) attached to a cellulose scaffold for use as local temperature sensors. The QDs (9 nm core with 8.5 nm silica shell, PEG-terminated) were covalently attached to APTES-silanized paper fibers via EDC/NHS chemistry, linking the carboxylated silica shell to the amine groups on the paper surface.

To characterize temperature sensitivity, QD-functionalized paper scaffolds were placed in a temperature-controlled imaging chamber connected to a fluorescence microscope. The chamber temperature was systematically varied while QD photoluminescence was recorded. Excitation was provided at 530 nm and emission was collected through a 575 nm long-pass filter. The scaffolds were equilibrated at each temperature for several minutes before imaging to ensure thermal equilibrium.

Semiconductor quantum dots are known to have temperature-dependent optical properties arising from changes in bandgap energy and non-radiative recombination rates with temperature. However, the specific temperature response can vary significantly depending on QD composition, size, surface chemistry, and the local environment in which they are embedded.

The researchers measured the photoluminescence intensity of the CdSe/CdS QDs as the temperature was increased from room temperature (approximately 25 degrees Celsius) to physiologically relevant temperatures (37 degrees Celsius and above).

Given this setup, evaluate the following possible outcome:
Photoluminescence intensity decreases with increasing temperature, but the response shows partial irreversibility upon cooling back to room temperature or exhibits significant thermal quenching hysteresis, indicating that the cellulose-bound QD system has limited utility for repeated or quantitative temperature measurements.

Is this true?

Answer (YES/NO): NO